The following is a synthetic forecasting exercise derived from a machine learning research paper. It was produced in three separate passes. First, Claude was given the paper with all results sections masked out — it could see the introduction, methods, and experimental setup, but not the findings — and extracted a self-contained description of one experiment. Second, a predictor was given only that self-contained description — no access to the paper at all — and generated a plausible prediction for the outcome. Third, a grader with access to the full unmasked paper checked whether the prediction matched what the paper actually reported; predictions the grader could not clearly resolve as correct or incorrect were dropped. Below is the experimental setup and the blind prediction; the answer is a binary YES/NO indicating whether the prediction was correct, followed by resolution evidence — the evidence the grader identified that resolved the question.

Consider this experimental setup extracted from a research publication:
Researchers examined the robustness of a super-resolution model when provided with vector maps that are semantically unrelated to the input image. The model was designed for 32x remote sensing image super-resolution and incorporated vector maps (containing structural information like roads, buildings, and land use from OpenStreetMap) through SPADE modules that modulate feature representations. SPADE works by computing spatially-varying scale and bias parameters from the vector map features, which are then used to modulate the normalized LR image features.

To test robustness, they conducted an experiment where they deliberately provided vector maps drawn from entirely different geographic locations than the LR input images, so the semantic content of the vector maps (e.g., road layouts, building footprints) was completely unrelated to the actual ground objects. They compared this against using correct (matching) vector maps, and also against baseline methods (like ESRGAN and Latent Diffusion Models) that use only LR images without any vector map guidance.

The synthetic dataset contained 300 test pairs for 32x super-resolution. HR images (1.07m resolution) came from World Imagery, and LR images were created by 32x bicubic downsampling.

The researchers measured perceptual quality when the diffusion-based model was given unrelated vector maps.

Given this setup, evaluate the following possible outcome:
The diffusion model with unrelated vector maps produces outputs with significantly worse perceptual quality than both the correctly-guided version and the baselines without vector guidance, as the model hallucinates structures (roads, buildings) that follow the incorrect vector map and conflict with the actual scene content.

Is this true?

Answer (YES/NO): NO